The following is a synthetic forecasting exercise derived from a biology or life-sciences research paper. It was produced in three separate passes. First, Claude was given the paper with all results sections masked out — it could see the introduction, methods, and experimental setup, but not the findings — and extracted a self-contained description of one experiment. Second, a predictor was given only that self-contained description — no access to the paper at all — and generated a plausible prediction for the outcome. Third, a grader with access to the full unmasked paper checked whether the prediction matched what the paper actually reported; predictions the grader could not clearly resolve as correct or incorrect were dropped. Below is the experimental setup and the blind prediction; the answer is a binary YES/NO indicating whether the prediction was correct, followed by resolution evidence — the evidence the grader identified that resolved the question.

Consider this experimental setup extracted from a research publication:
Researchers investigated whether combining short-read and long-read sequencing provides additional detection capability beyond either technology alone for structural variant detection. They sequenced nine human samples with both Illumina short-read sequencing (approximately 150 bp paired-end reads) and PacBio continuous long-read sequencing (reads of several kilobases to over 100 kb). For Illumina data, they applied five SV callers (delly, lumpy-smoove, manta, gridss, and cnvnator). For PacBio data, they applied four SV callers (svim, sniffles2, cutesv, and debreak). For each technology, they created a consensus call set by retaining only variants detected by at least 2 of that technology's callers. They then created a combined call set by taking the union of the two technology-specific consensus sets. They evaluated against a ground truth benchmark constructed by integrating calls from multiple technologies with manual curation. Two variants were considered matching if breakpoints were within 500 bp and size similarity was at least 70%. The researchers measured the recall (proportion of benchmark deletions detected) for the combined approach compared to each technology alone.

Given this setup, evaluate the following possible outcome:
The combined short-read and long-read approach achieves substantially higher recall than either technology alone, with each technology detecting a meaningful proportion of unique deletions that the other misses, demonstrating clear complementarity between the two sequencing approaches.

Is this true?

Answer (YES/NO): NO